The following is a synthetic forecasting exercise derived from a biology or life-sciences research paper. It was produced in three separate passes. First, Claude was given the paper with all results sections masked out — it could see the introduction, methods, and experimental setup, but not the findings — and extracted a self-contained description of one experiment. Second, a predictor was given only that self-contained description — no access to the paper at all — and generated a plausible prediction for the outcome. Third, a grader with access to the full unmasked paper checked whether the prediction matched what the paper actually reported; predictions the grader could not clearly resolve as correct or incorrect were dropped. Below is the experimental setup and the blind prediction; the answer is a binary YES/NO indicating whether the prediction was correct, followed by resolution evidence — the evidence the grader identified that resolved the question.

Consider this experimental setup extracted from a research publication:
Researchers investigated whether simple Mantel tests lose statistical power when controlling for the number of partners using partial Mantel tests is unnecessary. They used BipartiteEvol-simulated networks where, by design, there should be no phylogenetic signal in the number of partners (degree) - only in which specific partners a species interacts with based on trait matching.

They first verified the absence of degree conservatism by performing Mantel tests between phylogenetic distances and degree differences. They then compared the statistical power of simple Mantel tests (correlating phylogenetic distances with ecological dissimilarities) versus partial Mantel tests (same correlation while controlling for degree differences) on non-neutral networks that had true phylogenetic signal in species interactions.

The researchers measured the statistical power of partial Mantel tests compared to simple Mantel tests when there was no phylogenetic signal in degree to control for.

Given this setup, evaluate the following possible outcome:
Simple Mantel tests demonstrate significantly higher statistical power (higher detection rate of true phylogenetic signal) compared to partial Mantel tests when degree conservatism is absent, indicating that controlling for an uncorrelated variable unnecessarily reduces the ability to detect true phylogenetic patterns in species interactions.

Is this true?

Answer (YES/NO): NO